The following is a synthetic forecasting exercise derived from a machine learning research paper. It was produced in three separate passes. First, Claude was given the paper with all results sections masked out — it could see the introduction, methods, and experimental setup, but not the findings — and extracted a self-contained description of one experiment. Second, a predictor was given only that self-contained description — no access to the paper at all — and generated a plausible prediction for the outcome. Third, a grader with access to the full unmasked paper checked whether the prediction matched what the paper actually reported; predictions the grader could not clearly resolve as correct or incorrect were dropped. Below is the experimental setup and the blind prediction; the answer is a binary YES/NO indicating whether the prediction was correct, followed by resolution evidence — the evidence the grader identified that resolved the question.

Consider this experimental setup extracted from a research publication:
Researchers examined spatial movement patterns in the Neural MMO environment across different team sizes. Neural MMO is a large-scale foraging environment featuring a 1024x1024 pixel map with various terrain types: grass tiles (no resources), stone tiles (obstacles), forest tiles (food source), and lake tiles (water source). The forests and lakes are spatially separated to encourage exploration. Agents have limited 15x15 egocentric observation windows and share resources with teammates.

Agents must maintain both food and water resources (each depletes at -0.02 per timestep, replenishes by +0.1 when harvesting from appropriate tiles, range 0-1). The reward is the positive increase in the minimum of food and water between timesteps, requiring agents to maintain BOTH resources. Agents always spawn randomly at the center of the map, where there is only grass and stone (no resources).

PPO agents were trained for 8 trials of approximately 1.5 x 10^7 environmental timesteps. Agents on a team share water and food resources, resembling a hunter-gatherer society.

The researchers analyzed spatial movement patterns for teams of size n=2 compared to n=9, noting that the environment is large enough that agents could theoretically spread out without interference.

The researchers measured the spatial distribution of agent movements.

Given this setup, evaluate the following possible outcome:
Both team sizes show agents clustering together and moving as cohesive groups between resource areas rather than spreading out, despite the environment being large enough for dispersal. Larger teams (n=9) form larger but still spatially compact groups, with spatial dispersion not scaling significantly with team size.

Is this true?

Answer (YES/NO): NO